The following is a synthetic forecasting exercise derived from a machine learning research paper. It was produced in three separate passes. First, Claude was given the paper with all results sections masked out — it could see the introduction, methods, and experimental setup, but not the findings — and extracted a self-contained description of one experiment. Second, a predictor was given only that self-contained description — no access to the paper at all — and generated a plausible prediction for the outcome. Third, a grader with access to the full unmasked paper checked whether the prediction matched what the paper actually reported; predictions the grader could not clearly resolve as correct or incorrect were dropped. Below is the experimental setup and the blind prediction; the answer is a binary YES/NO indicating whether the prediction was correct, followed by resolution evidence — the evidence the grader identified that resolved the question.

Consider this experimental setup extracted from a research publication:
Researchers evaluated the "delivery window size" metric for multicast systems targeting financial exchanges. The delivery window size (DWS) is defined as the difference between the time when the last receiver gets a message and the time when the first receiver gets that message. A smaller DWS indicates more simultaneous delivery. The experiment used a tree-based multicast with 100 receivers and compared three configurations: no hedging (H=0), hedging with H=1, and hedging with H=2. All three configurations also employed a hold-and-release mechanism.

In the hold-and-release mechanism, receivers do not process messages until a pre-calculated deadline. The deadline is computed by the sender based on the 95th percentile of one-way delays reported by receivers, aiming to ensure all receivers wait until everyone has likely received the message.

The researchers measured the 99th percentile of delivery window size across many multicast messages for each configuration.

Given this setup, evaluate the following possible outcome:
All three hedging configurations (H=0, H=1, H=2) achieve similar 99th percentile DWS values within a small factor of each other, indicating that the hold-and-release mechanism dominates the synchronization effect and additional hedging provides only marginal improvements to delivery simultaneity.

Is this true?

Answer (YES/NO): NO